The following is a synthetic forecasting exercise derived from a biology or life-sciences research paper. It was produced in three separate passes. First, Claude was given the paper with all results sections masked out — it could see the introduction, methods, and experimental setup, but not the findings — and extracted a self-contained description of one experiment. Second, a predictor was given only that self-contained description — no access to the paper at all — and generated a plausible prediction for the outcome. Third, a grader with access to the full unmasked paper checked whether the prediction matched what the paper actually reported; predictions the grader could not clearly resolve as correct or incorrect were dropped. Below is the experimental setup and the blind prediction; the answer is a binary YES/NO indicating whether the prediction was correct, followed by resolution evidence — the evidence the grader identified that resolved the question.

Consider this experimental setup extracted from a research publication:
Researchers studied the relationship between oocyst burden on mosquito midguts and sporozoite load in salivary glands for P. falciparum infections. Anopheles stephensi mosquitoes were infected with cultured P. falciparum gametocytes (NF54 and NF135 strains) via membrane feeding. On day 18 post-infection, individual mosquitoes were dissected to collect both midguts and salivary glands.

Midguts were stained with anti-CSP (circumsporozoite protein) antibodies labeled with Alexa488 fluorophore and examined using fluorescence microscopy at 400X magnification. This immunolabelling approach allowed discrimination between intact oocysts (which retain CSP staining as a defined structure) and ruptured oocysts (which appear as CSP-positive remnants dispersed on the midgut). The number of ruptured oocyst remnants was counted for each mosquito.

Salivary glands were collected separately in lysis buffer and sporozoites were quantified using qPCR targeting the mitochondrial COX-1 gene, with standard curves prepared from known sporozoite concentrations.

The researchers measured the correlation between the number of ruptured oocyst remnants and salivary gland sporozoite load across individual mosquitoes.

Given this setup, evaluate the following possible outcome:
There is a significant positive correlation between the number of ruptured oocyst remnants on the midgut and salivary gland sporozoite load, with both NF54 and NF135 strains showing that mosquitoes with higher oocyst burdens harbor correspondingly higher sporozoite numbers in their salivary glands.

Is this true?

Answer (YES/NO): NO